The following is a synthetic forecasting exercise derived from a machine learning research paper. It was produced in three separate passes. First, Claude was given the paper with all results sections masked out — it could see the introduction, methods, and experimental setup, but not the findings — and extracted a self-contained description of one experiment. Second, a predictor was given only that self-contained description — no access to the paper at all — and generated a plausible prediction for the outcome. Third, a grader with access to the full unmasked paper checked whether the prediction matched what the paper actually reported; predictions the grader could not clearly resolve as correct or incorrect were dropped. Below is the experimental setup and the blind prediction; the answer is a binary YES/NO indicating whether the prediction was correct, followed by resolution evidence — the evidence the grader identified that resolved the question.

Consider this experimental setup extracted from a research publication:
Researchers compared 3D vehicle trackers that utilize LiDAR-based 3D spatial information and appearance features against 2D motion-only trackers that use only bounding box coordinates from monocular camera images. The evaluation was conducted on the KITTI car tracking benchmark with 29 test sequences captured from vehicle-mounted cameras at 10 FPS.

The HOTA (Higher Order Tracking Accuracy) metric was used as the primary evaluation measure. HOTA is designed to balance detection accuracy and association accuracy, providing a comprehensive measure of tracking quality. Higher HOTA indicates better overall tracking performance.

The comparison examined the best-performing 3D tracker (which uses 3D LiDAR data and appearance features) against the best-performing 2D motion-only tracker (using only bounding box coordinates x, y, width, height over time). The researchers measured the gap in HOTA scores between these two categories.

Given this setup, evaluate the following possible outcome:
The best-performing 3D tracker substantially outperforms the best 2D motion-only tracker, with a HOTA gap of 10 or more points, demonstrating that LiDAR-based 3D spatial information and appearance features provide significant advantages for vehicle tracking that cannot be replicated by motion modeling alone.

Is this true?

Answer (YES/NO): NO